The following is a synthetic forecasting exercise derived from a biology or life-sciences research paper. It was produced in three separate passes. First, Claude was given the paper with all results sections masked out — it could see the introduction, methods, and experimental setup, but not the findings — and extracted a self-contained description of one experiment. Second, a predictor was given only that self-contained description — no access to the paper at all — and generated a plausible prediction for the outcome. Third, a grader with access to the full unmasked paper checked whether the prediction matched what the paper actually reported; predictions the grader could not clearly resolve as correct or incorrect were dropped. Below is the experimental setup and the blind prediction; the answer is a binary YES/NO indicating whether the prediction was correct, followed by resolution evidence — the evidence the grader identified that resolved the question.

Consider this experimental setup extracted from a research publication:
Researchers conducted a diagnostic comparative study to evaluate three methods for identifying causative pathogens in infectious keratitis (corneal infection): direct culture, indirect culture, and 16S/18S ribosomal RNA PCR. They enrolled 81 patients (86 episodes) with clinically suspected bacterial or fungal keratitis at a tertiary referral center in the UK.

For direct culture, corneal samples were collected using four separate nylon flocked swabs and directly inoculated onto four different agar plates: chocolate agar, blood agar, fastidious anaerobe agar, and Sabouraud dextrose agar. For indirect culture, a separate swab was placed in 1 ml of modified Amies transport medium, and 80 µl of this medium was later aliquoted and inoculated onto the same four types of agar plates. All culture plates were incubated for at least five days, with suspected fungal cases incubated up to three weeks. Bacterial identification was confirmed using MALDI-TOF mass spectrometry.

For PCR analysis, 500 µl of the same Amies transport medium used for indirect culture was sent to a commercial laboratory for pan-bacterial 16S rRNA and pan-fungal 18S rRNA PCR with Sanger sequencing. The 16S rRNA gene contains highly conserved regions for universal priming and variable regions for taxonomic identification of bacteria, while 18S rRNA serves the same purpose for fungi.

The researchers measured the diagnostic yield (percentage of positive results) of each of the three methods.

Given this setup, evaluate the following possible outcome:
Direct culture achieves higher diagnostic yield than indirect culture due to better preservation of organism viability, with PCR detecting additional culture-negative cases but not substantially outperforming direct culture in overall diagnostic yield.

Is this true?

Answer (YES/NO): NO